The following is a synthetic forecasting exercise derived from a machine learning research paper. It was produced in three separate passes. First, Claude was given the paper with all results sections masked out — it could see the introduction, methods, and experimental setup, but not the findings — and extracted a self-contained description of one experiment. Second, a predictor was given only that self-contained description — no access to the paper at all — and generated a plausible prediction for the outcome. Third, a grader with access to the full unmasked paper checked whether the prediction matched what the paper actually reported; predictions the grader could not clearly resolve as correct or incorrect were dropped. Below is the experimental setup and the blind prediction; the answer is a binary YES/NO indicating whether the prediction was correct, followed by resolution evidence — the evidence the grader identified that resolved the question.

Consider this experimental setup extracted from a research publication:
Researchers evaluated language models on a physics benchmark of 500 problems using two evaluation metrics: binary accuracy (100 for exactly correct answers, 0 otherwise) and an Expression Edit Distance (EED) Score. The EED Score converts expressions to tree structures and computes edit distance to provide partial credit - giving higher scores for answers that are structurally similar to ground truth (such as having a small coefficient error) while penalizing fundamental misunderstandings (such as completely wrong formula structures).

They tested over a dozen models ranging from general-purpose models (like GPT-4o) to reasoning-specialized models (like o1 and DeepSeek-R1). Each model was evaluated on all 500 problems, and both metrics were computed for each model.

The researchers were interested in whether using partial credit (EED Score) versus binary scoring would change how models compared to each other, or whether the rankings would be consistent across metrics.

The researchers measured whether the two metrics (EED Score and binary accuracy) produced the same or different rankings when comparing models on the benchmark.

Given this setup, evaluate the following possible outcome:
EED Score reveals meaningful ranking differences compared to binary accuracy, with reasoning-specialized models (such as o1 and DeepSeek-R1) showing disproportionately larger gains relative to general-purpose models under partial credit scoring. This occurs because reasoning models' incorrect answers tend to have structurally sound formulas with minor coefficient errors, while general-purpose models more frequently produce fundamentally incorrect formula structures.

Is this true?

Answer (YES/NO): NO